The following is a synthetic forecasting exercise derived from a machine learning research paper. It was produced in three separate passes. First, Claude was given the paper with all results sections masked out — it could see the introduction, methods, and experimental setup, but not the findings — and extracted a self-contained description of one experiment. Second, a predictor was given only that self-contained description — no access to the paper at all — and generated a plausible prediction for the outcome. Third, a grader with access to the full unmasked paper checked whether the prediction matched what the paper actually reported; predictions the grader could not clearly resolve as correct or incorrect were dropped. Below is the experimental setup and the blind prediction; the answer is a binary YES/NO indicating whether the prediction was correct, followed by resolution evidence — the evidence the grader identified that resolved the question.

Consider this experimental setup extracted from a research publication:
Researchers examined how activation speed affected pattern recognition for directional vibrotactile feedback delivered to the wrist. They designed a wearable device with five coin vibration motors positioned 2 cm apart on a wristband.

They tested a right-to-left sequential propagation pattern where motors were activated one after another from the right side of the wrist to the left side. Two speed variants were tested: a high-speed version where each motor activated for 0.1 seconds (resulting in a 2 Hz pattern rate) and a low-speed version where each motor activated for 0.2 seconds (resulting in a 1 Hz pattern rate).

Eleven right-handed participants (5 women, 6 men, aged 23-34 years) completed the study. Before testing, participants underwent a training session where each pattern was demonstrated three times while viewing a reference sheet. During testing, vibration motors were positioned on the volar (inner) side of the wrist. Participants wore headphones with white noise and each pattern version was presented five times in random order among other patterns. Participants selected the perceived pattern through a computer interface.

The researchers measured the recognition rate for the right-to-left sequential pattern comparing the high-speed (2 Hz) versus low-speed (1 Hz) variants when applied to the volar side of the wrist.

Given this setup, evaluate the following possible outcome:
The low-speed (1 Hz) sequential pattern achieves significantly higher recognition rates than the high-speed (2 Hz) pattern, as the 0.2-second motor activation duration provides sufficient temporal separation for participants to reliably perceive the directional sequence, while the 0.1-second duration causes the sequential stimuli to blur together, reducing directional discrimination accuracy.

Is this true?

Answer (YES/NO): NO